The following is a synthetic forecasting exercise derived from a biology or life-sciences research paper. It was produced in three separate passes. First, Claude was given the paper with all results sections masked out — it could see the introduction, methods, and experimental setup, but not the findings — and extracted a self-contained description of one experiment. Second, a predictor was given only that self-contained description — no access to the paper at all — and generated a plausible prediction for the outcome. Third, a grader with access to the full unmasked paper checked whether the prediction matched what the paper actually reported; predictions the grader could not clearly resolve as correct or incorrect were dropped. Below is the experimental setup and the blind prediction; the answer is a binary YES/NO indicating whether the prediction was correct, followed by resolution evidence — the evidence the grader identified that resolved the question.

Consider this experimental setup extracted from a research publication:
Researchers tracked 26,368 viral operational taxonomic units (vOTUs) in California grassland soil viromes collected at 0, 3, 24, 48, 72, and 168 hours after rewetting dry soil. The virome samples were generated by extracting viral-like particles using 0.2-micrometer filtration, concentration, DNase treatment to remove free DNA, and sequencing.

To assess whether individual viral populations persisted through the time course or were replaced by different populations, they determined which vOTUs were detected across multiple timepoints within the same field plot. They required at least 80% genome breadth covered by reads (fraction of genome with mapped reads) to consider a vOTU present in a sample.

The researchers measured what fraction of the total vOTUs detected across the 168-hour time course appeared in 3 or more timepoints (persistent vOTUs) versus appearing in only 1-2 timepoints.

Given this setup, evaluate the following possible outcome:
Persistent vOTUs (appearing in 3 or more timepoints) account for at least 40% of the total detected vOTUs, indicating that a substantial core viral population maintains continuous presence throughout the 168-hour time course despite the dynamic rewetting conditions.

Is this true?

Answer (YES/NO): NO